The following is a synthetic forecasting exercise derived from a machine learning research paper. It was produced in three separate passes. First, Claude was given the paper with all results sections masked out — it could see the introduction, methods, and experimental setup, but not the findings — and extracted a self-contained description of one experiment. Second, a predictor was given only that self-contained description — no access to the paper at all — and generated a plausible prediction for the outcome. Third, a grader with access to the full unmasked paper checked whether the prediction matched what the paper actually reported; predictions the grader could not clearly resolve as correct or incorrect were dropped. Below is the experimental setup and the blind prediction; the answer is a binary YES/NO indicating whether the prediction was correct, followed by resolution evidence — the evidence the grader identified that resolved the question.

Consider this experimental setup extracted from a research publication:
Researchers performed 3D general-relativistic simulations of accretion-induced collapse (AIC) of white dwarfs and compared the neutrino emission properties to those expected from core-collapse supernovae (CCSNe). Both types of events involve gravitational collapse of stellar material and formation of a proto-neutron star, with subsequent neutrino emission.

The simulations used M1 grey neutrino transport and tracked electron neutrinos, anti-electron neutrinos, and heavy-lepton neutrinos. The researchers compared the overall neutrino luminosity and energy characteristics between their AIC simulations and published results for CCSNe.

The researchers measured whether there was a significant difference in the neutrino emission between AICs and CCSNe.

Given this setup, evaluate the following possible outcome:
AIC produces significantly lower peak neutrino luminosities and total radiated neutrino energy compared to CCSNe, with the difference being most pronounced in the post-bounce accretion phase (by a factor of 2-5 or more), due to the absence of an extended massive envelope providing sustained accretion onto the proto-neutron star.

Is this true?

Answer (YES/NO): NO